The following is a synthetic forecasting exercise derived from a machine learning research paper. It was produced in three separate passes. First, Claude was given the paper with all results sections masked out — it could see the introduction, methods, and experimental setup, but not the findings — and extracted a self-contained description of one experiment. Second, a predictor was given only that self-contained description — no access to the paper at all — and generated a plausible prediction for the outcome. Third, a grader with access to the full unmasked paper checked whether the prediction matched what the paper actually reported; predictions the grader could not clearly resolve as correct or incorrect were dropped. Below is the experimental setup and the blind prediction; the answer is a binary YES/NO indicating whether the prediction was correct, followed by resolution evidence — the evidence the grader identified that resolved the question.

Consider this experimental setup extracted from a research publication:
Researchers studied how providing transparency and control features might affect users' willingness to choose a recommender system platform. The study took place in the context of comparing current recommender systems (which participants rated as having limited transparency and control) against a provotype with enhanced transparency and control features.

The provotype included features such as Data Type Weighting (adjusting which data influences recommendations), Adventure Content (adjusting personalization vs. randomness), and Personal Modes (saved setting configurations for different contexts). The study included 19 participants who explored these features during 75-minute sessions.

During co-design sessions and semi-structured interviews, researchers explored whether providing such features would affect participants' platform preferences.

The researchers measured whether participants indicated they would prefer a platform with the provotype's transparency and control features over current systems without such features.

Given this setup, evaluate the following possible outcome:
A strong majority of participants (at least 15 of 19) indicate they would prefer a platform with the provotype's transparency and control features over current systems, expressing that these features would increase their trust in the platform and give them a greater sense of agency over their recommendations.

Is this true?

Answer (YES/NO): NO